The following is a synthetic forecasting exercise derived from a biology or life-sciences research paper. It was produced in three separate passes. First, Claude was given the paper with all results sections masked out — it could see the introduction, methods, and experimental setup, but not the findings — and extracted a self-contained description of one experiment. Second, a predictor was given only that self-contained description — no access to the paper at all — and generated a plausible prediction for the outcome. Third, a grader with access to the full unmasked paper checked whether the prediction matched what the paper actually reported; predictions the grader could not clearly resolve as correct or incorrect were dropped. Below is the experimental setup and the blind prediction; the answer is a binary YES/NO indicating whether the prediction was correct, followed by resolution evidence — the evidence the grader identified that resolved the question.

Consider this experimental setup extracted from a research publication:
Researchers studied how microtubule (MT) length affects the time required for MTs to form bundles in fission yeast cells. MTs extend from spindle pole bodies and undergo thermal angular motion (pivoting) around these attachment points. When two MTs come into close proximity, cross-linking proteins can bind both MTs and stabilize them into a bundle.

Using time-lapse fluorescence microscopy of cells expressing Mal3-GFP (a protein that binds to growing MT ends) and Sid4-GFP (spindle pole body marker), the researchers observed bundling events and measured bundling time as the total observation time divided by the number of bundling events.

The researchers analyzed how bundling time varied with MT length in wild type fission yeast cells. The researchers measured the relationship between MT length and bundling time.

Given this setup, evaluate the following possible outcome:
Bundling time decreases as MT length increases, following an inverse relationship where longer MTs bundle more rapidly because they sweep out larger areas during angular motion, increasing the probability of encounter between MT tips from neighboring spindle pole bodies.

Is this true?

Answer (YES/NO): NO